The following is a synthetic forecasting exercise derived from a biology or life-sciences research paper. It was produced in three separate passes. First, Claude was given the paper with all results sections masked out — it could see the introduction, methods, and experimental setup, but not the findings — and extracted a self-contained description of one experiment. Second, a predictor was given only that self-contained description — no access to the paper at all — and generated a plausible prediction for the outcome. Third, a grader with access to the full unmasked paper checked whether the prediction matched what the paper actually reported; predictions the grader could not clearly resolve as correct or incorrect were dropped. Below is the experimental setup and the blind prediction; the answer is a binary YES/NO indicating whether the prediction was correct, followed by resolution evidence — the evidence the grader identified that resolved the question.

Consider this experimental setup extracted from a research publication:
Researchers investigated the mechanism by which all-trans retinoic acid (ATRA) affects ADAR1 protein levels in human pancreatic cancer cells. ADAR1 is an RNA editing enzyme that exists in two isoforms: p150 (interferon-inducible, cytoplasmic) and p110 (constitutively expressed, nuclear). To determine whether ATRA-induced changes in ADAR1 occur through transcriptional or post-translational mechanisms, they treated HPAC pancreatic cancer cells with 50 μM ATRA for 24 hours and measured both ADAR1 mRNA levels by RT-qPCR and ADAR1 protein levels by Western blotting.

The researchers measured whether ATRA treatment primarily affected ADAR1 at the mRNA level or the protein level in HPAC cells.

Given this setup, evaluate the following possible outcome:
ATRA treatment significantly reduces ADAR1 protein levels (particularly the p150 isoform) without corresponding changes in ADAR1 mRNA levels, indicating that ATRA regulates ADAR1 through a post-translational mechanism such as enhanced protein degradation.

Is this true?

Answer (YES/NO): YES